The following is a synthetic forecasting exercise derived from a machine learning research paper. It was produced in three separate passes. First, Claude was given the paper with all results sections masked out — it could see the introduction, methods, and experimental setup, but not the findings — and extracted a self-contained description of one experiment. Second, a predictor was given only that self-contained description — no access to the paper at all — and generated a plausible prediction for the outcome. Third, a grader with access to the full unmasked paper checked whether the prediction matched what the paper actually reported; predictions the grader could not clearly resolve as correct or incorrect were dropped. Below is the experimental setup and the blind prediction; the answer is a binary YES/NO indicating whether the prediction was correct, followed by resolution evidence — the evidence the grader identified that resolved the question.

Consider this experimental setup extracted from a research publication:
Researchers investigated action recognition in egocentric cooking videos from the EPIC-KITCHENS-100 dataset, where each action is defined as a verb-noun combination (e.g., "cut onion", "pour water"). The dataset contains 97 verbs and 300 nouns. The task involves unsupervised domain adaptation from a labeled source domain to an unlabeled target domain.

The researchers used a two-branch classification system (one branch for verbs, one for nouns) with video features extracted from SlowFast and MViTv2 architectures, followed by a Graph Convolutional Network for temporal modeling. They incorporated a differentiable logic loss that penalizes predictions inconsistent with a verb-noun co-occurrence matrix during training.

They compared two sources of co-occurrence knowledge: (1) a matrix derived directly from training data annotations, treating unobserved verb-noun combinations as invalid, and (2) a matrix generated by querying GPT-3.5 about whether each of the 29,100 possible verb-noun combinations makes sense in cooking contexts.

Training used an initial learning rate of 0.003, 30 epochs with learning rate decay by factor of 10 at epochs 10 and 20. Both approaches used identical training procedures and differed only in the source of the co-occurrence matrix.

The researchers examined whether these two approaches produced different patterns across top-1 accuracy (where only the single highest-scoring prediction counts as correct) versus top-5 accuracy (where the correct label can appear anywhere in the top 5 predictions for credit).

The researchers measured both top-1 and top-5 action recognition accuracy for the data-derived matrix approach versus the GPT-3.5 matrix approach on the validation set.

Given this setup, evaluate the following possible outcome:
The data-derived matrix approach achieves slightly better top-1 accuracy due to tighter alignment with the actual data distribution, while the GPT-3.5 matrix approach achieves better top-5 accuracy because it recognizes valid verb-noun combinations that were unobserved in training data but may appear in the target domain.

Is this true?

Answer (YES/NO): YES